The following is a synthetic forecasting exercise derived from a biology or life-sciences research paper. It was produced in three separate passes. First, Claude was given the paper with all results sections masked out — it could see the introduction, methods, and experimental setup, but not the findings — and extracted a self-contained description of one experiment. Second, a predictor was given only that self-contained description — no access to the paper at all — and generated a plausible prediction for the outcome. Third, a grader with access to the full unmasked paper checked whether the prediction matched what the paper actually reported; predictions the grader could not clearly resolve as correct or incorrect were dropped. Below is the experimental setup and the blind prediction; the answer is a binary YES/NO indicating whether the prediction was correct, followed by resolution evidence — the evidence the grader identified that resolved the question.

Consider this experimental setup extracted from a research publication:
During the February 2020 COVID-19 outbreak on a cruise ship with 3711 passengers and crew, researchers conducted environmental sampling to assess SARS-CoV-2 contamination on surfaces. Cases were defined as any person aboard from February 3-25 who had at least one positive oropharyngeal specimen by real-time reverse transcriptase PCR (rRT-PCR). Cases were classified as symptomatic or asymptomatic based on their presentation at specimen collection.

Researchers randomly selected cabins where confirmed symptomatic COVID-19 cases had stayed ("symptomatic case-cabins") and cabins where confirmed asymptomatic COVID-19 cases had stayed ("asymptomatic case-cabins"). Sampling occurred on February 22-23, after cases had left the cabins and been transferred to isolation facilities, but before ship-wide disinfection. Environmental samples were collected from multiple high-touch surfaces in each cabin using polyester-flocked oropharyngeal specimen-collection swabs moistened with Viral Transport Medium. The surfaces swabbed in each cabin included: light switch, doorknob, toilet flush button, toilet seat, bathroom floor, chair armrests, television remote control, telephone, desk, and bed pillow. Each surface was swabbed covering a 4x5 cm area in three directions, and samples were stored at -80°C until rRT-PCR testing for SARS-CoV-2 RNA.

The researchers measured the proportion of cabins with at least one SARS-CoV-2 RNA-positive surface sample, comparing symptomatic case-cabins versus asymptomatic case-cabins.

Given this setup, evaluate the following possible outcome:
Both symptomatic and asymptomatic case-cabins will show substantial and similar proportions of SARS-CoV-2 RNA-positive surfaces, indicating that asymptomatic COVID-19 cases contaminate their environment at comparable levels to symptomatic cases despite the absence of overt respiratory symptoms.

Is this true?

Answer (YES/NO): YES